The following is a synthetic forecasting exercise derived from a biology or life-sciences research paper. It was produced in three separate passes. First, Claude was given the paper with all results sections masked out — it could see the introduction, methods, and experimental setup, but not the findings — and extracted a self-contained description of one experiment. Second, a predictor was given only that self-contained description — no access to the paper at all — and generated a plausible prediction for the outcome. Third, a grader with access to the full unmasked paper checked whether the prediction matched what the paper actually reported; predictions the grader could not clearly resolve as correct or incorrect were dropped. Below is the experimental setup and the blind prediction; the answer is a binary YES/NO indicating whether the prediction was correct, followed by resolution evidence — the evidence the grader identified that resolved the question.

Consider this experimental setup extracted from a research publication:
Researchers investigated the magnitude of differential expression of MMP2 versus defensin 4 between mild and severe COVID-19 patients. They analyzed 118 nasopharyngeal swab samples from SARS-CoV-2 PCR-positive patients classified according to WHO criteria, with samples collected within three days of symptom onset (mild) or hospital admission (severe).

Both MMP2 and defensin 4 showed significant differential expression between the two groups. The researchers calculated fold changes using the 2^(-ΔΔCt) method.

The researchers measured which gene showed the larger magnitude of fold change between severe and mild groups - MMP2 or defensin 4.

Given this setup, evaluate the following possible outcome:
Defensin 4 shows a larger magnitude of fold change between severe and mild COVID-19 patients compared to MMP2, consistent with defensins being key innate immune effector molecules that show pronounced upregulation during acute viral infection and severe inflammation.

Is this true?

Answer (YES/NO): NO